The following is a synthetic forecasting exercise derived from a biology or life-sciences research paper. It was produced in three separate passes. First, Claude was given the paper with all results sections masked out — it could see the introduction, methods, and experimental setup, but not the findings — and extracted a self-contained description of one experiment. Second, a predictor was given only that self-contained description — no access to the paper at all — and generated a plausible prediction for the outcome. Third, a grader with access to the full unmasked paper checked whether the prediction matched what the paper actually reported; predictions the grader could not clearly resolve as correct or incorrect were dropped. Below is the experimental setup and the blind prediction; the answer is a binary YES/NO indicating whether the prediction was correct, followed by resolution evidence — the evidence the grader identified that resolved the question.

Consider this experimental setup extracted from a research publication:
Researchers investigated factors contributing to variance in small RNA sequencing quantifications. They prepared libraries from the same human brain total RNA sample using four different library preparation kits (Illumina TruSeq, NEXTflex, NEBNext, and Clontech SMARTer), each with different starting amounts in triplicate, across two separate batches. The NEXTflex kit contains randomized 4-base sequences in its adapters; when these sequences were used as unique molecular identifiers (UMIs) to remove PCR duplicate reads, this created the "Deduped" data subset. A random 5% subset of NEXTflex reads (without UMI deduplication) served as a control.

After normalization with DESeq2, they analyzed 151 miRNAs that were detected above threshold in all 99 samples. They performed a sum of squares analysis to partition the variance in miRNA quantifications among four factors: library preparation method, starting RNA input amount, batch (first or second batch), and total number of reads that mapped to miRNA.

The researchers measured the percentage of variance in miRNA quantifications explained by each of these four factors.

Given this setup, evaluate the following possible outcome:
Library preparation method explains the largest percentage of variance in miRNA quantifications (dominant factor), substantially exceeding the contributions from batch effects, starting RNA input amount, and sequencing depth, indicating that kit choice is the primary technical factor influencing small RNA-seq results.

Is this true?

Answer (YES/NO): YES